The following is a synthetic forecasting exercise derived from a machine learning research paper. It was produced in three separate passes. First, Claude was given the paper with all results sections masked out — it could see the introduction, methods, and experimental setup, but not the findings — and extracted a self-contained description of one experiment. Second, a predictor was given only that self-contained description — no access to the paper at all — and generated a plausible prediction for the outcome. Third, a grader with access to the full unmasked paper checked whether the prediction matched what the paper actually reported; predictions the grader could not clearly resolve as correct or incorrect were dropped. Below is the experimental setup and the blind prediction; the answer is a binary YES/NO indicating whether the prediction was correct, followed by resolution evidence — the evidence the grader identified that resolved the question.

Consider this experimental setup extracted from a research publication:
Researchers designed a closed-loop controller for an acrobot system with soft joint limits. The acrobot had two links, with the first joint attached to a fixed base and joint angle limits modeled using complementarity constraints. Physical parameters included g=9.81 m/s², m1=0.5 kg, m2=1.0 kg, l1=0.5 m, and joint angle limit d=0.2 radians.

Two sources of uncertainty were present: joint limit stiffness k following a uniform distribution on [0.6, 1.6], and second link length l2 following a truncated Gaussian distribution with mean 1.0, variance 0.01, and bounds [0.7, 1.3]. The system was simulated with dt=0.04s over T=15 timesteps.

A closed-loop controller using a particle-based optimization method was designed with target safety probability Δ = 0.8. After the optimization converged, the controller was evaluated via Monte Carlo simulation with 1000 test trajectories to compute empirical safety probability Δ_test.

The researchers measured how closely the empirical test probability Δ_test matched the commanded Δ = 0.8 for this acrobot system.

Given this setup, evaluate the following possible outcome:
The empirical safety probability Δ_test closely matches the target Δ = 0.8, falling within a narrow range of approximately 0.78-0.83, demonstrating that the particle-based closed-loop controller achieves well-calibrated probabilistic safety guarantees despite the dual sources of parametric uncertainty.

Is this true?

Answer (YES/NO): NO